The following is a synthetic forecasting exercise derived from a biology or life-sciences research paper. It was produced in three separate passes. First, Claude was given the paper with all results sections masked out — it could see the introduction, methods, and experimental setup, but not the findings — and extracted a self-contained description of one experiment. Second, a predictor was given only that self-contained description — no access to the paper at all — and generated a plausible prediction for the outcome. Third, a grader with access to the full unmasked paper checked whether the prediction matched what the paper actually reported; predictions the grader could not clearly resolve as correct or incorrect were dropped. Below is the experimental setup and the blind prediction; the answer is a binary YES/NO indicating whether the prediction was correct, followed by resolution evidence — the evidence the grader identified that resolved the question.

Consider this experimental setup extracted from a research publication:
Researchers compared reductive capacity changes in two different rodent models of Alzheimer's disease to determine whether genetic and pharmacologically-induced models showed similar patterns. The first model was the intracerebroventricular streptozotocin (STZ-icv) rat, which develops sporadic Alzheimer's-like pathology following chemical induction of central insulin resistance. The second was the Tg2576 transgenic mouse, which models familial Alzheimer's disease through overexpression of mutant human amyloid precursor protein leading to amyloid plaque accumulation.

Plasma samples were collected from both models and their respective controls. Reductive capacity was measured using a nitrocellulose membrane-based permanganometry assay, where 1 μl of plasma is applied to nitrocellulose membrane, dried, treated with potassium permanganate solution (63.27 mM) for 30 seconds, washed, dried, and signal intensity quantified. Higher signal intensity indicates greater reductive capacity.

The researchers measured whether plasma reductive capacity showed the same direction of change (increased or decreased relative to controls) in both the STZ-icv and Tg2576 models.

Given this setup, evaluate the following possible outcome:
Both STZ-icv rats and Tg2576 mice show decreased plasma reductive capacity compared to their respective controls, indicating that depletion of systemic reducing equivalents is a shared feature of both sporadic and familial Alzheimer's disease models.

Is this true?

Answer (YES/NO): YES